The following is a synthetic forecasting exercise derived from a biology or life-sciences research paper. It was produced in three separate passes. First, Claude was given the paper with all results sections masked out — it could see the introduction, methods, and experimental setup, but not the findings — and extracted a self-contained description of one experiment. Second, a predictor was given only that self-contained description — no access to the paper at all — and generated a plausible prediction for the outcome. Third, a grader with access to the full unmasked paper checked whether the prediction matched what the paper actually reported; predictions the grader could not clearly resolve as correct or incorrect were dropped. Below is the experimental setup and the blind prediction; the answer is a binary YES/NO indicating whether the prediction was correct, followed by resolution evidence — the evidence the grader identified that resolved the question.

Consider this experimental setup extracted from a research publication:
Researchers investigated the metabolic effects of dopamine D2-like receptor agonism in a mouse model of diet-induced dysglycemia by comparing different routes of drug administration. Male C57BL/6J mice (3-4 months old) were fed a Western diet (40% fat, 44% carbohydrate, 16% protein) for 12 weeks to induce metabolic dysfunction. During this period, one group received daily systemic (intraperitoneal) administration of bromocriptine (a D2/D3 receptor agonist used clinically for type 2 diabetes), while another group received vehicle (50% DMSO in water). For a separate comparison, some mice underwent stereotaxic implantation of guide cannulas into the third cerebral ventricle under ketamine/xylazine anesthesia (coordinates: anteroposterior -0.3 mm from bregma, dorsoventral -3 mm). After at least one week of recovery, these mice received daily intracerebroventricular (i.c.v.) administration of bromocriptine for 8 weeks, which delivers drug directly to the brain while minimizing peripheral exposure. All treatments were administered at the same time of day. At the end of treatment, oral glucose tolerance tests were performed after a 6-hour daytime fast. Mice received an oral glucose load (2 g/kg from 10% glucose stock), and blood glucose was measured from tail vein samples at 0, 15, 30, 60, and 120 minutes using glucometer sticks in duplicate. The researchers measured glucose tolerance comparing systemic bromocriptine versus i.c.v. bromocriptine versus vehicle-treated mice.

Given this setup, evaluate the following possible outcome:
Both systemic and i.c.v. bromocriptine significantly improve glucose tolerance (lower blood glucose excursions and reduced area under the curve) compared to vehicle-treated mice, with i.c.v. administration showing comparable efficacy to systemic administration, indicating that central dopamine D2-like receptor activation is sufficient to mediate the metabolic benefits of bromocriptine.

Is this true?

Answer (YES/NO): NO